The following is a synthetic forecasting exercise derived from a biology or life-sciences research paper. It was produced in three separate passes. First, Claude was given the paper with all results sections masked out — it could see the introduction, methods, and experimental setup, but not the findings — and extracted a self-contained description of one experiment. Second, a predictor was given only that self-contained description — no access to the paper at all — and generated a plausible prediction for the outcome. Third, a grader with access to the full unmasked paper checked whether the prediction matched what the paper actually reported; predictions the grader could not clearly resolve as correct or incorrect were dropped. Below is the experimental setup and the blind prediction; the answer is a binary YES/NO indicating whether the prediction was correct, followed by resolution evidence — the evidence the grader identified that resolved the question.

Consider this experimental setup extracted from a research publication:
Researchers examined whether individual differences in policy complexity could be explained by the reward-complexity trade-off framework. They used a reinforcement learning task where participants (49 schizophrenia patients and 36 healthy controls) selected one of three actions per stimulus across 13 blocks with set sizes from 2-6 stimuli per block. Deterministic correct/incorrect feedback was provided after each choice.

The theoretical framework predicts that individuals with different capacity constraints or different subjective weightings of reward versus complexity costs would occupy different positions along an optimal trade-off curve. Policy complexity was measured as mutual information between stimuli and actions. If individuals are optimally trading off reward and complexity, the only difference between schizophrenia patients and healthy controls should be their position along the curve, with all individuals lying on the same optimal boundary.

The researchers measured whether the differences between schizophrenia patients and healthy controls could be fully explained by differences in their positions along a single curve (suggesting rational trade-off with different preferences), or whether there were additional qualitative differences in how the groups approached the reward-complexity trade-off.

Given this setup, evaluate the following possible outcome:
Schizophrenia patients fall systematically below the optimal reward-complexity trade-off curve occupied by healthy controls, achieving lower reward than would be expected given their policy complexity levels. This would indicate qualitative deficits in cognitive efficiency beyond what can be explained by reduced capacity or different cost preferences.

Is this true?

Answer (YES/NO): NO